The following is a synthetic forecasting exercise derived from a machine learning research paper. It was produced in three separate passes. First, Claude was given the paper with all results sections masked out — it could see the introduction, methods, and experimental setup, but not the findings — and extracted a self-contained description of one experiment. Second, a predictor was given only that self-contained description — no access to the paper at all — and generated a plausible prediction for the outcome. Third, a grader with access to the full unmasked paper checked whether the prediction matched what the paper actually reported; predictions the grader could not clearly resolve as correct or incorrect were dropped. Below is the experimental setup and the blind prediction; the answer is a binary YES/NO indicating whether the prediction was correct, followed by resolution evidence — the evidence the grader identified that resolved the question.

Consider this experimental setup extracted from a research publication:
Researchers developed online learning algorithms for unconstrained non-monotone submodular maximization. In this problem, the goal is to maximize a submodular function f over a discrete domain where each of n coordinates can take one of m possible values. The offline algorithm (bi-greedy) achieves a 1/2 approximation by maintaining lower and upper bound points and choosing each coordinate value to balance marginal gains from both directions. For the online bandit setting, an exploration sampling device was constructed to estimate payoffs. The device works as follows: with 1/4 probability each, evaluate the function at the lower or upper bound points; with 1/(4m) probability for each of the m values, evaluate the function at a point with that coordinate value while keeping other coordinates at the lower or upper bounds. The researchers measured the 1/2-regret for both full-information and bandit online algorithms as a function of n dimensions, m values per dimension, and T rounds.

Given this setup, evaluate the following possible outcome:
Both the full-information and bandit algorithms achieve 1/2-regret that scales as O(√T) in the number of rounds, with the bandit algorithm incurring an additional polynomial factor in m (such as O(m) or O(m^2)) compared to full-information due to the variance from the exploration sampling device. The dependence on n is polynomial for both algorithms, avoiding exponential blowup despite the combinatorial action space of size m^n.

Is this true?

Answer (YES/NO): NO